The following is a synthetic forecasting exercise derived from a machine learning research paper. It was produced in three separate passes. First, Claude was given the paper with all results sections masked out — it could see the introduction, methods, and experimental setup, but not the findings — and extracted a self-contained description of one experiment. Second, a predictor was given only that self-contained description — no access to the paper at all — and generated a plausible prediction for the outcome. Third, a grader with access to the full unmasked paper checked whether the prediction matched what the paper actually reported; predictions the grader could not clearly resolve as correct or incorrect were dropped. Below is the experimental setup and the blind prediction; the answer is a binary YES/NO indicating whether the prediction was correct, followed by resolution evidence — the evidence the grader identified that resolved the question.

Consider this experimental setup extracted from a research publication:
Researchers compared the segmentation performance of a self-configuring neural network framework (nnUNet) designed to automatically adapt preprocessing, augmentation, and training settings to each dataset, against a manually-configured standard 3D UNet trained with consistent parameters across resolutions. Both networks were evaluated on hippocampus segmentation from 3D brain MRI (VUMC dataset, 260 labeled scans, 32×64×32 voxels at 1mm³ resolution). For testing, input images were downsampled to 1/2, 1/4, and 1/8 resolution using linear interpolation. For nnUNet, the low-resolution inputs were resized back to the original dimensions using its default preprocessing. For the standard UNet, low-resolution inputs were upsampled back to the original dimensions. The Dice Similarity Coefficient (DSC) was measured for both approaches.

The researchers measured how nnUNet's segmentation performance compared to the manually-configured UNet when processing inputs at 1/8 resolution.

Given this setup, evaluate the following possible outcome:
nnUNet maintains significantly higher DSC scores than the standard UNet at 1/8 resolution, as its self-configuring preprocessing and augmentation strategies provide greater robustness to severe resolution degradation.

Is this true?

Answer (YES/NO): NO